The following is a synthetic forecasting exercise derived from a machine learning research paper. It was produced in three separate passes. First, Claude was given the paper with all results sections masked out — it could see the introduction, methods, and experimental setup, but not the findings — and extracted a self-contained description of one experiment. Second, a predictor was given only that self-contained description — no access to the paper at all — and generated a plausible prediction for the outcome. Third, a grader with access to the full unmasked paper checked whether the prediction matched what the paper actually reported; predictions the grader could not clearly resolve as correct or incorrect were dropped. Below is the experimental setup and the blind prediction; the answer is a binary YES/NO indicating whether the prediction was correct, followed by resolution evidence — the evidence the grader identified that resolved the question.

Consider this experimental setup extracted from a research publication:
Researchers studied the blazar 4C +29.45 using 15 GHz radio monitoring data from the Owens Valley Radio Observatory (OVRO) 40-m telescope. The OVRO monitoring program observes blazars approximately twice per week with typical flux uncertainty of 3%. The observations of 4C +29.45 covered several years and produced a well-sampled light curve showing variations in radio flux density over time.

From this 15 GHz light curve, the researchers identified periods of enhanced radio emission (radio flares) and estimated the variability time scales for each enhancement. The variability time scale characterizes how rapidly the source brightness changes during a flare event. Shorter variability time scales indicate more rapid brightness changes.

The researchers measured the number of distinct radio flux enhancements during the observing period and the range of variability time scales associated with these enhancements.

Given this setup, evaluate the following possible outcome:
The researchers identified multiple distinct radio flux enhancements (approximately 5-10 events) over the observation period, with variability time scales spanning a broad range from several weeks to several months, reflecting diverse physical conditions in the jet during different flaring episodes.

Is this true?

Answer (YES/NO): NO